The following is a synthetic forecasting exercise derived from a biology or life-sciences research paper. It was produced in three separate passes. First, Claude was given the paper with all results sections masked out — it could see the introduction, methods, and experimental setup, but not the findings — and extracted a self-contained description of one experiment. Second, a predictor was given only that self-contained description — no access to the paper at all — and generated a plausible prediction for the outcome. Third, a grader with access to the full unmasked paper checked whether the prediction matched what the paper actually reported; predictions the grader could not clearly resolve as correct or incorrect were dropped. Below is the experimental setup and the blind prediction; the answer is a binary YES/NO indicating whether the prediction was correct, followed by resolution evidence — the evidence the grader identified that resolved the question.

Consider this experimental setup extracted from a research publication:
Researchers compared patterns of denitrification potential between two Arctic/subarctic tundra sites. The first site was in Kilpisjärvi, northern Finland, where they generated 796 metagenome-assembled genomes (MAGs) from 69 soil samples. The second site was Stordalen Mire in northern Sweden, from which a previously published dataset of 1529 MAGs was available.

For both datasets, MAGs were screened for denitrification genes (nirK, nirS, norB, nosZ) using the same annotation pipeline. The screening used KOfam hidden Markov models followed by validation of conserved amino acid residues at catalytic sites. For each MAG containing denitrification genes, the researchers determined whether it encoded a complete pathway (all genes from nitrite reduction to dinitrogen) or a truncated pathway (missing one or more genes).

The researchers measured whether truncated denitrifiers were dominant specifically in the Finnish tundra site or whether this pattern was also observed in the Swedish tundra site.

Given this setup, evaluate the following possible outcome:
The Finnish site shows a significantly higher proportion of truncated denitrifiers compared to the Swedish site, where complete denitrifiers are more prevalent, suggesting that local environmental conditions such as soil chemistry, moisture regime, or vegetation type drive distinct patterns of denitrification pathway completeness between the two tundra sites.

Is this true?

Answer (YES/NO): NO